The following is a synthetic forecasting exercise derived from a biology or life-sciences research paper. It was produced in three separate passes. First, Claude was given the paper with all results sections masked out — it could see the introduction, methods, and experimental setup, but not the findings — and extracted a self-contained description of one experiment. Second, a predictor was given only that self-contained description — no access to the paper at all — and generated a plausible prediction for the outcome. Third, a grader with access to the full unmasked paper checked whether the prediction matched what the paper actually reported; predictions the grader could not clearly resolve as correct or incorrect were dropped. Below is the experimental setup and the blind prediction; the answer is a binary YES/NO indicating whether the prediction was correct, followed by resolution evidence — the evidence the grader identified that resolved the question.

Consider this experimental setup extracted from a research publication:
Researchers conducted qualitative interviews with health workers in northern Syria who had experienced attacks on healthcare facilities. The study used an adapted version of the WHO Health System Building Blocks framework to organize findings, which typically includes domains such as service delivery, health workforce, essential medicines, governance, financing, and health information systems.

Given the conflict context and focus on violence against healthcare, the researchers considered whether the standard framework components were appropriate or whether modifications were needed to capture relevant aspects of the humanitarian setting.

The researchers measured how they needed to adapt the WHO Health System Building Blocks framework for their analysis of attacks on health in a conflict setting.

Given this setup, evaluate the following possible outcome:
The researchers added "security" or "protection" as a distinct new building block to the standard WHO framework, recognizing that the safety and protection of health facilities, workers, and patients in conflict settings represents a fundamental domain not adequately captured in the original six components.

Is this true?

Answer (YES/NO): NO